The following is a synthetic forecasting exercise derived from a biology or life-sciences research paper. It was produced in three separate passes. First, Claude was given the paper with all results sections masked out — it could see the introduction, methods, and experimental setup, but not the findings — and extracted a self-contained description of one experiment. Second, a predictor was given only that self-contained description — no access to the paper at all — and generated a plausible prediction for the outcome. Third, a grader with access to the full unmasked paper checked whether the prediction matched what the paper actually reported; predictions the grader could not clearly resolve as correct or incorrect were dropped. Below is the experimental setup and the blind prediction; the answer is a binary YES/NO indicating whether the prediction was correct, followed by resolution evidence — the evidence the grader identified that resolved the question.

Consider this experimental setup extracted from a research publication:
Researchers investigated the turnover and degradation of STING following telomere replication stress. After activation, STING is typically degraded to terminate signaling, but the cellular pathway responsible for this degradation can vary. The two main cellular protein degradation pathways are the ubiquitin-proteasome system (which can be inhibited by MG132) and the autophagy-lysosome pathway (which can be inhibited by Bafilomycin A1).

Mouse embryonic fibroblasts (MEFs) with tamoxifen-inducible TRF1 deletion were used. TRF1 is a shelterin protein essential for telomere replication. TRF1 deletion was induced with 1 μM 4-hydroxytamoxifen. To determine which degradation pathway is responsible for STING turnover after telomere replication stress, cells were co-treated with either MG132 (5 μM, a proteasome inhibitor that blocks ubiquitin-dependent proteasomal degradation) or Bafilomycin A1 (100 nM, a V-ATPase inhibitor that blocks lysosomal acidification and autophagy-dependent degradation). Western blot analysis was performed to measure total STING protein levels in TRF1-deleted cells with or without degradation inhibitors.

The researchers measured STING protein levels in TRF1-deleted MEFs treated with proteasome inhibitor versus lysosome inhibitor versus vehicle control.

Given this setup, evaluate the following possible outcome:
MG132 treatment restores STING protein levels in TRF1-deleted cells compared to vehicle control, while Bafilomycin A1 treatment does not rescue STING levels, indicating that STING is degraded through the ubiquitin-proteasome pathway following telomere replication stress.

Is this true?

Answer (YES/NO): NO